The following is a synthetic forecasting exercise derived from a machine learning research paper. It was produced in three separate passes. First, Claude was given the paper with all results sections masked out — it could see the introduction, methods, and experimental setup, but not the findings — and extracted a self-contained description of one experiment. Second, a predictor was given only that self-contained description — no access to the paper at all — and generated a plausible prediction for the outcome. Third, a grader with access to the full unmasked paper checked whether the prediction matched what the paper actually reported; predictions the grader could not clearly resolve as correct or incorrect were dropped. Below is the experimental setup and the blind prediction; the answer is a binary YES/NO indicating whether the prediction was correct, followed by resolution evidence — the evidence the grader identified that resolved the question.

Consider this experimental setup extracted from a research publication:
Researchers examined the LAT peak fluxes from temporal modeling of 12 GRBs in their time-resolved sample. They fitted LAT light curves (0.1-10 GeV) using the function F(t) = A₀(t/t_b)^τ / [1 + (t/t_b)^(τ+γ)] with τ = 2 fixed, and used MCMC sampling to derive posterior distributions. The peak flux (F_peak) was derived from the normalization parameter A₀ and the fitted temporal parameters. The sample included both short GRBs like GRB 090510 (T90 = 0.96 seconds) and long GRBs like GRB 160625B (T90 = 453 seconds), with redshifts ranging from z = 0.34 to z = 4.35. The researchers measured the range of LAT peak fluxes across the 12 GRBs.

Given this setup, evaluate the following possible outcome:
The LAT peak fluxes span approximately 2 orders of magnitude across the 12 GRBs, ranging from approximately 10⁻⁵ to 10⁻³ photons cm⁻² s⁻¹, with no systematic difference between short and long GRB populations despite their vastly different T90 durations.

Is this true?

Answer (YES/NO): NO